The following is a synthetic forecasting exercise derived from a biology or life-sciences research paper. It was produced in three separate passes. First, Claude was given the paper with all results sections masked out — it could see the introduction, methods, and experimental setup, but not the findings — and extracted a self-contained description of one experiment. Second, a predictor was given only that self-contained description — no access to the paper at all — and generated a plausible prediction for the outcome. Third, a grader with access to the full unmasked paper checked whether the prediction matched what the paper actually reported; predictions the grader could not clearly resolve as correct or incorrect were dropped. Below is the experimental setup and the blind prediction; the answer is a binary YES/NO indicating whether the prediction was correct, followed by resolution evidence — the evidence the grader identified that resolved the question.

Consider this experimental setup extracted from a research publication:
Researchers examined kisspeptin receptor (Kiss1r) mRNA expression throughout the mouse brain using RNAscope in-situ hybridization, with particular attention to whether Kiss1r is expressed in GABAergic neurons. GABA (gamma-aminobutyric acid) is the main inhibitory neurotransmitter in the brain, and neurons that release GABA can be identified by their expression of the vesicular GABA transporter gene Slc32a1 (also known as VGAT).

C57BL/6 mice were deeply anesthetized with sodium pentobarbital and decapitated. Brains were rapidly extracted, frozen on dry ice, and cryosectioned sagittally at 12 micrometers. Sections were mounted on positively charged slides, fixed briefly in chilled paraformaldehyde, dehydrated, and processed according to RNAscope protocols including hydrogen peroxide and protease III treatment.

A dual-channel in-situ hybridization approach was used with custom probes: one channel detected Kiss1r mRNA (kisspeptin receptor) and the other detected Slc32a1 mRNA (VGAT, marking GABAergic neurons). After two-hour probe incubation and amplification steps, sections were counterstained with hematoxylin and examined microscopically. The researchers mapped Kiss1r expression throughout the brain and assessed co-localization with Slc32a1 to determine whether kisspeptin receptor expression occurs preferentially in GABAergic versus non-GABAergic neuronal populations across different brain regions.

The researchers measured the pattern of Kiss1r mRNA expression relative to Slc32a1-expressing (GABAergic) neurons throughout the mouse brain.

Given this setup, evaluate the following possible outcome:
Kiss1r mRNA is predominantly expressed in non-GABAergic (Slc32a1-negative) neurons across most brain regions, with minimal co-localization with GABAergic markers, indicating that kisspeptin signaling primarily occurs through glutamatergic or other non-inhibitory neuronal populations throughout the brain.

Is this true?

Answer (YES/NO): YES